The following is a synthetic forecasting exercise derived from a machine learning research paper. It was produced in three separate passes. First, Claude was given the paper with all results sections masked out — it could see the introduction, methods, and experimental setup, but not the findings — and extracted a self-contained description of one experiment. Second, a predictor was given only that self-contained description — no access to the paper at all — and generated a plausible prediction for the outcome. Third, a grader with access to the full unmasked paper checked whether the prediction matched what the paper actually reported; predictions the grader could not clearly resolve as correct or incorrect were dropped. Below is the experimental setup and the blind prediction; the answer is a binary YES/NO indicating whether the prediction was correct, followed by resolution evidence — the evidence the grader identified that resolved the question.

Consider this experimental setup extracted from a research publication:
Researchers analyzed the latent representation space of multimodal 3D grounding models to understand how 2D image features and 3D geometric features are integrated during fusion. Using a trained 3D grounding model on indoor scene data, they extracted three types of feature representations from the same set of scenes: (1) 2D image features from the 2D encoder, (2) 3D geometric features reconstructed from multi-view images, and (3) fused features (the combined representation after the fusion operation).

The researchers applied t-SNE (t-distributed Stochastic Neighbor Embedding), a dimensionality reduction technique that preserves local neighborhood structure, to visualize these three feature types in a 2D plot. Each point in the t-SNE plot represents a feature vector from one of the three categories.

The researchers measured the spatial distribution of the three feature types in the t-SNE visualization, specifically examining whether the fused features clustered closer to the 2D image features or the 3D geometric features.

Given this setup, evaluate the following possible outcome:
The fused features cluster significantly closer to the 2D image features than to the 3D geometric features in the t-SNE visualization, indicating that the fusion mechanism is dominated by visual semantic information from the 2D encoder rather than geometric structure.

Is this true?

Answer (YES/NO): YES